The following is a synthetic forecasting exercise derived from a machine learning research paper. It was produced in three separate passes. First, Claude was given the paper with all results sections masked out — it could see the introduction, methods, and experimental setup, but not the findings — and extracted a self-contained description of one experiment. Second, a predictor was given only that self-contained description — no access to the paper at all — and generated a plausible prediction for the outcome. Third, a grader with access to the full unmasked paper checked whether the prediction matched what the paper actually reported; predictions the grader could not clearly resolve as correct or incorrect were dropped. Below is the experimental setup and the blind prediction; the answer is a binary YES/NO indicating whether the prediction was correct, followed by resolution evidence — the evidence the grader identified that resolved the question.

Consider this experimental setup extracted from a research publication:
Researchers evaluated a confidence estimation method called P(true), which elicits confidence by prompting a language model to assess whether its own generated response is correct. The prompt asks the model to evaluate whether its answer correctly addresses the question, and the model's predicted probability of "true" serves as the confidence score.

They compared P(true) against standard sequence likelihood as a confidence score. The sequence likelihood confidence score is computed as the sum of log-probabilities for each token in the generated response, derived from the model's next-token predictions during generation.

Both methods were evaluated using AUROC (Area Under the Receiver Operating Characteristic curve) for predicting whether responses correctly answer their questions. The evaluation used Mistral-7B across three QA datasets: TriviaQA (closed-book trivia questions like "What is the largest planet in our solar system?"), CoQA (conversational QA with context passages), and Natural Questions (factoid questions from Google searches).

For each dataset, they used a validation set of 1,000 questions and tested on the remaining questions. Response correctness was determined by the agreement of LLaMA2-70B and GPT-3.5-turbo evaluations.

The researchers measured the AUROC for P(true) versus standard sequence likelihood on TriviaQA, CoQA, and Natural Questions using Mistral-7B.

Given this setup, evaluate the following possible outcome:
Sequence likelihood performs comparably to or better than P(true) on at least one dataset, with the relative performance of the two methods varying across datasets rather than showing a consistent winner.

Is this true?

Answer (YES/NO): NO